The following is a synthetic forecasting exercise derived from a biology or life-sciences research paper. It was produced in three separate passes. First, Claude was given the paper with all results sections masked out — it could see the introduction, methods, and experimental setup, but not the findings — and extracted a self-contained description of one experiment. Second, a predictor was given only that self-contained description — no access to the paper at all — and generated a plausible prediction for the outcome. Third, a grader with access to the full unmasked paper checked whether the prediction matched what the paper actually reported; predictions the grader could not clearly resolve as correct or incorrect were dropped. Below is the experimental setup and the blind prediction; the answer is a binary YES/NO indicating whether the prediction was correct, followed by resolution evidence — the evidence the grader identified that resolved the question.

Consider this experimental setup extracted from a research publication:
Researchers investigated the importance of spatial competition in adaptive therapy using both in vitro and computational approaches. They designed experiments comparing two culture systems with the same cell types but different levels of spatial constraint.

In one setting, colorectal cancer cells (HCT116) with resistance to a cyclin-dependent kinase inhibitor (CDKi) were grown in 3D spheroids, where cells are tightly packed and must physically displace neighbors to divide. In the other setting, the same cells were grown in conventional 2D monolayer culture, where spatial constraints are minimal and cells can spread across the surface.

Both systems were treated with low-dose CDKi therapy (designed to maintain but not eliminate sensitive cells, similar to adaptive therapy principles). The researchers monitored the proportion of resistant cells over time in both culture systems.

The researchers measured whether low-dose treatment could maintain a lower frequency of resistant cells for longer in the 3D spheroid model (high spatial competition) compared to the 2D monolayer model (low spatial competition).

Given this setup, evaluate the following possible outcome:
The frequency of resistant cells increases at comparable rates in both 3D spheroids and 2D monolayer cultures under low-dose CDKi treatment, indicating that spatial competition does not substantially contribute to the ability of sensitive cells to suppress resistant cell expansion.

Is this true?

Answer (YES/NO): NO